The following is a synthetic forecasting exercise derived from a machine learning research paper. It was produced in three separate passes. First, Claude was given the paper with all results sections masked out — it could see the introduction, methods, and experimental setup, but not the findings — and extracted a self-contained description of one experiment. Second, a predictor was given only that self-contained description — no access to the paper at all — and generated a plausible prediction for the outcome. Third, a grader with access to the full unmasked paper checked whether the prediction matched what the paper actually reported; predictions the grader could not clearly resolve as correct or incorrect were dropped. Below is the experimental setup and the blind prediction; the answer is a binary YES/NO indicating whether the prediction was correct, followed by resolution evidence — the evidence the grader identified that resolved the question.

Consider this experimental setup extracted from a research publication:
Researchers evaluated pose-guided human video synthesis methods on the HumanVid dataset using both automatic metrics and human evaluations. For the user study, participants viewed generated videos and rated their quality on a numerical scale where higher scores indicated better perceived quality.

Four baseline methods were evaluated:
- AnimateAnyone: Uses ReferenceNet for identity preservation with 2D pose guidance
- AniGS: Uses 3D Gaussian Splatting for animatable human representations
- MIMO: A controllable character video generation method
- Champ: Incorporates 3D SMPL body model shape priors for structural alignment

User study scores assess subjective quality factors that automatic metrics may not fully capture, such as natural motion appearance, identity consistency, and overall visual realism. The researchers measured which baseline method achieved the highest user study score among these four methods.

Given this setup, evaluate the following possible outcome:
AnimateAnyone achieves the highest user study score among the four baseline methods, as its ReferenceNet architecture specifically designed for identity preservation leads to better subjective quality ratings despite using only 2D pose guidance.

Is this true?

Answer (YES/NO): NO